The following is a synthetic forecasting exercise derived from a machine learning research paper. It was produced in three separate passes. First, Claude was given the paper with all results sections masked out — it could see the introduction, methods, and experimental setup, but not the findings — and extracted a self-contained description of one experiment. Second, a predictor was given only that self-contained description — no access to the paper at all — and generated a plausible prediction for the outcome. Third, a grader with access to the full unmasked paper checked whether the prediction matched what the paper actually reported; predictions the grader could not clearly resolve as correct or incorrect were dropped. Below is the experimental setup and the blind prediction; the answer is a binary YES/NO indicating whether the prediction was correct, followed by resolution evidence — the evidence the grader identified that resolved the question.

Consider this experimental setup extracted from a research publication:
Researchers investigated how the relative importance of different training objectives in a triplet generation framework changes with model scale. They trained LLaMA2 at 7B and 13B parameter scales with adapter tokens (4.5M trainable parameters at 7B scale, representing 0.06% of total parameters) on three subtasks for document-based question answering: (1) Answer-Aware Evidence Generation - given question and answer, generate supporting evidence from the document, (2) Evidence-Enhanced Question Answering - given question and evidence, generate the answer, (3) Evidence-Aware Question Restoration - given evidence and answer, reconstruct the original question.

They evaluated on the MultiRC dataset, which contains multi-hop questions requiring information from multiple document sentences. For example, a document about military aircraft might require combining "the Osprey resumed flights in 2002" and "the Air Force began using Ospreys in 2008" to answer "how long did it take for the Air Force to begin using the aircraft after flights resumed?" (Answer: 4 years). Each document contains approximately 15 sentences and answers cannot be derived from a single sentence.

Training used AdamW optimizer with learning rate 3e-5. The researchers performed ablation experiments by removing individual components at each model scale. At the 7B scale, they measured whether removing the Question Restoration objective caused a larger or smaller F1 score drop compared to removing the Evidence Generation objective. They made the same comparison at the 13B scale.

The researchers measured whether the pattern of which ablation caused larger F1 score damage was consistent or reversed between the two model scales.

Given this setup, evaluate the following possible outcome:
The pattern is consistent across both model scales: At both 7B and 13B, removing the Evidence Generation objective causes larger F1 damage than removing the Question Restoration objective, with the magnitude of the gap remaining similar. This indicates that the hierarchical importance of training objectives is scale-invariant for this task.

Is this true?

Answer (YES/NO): NO